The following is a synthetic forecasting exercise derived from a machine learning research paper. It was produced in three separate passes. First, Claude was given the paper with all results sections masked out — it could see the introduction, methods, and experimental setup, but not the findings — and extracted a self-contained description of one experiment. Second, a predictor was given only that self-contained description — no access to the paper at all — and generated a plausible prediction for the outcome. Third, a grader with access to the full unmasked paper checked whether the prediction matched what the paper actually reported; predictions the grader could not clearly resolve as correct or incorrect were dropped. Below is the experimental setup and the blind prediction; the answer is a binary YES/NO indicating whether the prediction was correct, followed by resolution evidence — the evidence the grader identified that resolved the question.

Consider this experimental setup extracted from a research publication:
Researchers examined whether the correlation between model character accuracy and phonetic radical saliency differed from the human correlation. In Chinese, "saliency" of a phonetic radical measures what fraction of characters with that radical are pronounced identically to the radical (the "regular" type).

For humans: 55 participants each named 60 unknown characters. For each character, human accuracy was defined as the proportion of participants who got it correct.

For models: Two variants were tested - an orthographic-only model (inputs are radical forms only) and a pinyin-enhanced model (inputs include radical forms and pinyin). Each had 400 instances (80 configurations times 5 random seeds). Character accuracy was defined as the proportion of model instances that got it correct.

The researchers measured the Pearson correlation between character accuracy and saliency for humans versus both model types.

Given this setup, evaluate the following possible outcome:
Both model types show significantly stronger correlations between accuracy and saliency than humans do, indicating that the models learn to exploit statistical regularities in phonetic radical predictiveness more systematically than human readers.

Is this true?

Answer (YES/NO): NO